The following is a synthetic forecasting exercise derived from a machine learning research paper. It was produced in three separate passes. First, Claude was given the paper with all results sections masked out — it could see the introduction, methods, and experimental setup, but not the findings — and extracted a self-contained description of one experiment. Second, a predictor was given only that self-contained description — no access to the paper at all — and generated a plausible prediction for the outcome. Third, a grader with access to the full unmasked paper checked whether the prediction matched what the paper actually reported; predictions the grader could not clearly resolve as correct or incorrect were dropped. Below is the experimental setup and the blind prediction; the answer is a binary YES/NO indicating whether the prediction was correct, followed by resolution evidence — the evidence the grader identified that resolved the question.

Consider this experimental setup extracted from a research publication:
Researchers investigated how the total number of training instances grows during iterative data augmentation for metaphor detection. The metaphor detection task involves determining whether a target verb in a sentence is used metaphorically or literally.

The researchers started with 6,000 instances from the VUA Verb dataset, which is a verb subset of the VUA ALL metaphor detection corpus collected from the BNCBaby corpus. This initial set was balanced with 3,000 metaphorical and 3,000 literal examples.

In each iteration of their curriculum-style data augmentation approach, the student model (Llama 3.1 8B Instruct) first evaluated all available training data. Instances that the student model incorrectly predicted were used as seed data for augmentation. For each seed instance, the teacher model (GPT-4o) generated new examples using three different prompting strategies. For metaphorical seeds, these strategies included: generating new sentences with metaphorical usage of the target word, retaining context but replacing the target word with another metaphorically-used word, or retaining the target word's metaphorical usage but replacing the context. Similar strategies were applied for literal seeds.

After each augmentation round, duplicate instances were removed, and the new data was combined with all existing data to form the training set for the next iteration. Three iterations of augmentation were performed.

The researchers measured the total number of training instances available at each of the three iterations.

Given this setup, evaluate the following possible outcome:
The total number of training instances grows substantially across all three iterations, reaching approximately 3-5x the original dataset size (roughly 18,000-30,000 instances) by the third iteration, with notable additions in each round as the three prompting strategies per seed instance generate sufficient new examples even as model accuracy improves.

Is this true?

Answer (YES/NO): NO